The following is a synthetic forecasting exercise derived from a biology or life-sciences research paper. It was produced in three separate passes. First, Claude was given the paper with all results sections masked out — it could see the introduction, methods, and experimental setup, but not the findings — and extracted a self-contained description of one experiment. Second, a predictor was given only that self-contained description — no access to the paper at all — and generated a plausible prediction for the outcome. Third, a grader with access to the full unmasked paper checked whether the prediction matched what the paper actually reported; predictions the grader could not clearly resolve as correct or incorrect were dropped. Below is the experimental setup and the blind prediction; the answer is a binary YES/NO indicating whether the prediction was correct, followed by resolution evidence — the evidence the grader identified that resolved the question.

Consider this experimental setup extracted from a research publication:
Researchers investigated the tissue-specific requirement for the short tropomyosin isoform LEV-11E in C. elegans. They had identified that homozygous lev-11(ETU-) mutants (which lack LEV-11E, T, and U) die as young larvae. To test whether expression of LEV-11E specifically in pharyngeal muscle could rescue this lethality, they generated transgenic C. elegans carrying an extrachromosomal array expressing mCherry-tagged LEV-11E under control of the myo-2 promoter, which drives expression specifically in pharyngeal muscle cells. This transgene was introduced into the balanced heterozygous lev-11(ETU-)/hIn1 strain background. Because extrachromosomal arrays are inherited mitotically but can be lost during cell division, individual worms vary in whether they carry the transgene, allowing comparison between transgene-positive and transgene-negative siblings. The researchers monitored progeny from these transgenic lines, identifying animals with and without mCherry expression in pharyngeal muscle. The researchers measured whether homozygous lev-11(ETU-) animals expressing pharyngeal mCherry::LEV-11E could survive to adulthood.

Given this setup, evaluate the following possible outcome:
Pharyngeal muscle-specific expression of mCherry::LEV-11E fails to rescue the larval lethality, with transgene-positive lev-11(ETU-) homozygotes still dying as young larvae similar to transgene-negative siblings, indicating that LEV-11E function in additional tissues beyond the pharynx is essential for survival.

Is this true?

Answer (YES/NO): NO